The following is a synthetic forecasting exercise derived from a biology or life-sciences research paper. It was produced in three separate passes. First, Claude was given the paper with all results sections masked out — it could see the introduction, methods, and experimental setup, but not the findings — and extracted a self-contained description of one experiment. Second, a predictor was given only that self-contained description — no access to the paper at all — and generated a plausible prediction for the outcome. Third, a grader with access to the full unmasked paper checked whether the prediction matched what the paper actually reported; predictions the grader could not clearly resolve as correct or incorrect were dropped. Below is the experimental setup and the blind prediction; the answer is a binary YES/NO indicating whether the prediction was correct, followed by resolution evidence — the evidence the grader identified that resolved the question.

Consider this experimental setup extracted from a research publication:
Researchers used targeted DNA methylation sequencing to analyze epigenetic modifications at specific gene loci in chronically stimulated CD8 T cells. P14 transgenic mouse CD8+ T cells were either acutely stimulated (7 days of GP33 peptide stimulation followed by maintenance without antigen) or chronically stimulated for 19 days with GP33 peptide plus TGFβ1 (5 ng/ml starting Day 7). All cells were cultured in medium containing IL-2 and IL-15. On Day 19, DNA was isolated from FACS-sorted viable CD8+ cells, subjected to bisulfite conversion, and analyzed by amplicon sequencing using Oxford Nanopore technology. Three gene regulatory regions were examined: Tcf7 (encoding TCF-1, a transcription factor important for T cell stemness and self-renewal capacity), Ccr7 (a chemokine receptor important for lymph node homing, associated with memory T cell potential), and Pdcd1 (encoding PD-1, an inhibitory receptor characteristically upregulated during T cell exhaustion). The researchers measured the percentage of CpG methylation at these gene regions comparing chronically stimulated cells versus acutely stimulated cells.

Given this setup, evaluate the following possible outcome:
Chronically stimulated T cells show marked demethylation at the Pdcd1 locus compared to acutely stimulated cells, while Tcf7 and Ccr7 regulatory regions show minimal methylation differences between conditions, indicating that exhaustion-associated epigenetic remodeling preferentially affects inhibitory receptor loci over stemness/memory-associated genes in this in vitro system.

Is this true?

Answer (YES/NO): NO